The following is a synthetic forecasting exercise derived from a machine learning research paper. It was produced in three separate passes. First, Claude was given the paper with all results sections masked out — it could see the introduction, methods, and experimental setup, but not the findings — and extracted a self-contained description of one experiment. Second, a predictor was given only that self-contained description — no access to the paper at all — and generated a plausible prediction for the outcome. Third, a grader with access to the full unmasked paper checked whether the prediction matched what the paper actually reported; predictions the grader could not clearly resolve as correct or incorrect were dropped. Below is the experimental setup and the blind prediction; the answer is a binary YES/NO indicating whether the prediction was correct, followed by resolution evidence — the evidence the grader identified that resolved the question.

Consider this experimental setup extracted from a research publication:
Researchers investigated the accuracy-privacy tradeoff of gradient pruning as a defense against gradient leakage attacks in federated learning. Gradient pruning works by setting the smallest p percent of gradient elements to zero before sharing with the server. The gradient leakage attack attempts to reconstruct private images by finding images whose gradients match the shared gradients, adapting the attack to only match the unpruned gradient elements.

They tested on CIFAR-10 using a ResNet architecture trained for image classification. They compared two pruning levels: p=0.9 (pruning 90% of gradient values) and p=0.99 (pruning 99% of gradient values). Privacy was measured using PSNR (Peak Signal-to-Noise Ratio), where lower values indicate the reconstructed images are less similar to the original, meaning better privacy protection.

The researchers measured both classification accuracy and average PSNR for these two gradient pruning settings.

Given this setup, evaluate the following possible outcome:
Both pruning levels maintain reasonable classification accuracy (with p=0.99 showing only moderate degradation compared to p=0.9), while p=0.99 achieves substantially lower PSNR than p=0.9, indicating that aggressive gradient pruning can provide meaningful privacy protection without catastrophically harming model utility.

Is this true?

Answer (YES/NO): NO